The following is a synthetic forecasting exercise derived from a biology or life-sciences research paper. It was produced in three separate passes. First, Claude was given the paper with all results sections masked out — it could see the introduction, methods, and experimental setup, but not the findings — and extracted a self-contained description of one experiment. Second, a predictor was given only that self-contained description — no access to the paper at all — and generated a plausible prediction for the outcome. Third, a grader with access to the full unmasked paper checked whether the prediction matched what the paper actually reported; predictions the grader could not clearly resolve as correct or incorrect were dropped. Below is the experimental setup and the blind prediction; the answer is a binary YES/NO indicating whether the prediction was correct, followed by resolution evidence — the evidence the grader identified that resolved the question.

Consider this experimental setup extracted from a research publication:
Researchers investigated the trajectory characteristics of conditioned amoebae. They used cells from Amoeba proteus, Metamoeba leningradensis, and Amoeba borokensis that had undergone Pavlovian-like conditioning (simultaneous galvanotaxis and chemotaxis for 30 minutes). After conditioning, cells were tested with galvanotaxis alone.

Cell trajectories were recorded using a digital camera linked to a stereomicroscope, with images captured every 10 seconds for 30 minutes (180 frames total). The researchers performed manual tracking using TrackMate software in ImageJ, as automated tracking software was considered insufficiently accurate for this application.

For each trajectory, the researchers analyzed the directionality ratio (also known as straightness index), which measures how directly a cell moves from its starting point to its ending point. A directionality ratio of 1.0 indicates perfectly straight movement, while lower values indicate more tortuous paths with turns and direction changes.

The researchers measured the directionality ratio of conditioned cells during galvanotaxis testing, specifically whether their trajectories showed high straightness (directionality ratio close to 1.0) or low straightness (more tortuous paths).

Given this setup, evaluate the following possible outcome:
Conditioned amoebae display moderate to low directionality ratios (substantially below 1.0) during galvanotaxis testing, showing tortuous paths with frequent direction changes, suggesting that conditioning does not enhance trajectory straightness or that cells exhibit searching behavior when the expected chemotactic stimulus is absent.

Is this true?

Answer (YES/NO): NO